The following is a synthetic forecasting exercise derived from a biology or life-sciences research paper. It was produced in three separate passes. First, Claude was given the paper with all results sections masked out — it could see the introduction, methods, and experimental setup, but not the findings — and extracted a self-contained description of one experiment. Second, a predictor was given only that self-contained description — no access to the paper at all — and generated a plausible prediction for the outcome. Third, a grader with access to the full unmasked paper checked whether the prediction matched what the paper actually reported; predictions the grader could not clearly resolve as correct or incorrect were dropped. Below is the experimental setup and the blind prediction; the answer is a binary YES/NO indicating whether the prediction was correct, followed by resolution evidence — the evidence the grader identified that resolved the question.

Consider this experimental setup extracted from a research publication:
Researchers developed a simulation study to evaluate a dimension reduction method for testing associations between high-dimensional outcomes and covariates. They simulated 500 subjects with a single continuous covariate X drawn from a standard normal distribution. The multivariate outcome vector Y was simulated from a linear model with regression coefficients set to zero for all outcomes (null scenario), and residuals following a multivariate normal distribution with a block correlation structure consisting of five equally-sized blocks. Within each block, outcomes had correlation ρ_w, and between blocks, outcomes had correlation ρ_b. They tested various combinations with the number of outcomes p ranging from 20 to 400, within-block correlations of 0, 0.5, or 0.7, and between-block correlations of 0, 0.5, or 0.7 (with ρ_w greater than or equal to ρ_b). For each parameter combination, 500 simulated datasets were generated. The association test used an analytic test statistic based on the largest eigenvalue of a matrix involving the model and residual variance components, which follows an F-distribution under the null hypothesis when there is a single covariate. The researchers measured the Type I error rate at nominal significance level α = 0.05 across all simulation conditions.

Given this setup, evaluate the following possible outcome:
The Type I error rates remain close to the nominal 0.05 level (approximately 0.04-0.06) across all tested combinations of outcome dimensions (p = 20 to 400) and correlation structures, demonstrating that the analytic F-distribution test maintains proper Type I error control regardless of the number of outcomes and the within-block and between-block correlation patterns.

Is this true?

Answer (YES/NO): YES